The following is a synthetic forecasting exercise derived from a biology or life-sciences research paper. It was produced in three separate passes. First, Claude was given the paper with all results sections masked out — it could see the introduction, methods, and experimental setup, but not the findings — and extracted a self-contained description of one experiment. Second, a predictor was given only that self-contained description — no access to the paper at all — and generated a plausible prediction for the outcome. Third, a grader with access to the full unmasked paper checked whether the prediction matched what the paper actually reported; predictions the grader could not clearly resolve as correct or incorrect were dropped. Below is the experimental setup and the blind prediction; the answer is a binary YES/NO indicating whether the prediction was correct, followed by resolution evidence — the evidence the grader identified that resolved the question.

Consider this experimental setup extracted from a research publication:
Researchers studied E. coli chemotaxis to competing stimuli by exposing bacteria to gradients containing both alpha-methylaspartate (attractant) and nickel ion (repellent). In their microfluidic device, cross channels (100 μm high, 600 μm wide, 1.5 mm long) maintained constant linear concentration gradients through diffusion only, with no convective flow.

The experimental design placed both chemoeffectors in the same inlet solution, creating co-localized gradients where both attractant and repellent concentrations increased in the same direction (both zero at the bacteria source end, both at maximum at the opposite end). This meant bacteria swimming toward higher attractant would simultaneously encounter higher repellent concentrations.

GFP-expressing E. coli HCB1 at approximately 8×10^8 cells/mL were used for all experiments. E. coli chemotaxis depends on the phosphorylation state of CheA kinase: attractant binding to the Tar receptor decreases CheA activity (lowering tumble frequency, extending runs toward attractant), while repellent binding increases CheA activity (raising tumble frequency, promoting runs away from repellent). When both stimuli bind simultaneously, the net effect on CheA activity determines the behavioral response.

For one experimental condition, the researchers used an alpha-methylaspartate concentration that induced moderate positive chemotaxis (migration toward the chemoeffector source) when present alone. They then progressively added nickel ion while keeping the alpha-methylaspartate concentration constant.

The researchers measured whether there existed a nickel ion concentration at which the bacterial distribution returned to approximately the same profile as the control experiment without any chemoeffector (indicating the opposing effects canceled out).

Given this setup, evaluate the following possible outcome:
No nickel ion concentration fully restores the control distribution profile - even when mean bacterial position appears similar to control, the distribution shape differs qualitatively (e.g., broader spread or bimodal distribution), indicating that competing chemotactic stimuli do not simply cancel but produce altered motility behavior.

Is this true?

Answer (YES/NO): NO